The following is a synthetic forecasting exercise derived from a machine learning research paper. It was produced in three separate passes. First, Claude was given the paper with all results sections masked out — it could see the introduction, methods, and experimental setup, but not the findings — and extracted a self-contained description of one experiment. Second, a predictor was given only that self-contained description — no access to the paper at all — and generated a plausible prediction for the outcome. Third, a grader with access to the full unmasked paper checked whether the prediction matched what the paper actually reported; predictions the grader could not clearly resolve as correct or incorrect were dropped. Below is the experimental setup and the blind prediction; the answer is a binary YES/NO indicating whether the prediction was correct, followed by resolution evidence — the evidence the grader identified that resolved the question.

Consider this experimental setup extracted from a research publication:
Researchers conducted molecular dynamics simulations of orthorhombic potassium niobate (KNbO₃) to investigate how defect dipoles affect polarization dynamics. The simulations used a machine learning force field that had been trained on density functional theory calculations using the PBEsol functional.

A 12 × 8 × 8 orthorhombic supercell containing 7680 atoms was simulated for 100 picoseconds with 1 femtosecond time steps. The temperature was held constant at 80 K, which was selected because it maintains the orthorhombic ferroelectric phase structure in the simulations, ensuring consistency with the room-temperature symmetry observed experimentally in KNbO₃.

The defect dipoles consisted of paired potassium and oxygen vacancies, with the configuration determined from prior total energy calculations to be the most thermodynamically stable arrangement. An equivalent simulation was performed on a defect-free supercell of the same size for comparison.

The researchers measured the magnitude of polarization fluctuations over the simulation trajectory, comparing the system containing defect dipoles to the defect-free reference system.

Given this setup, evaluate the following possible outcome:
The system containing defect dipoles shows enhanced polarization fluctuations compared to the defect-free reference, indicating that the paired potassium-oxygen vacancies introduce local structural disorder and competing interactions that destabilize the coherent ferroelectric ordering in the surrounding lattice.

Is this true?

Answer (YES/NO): NO